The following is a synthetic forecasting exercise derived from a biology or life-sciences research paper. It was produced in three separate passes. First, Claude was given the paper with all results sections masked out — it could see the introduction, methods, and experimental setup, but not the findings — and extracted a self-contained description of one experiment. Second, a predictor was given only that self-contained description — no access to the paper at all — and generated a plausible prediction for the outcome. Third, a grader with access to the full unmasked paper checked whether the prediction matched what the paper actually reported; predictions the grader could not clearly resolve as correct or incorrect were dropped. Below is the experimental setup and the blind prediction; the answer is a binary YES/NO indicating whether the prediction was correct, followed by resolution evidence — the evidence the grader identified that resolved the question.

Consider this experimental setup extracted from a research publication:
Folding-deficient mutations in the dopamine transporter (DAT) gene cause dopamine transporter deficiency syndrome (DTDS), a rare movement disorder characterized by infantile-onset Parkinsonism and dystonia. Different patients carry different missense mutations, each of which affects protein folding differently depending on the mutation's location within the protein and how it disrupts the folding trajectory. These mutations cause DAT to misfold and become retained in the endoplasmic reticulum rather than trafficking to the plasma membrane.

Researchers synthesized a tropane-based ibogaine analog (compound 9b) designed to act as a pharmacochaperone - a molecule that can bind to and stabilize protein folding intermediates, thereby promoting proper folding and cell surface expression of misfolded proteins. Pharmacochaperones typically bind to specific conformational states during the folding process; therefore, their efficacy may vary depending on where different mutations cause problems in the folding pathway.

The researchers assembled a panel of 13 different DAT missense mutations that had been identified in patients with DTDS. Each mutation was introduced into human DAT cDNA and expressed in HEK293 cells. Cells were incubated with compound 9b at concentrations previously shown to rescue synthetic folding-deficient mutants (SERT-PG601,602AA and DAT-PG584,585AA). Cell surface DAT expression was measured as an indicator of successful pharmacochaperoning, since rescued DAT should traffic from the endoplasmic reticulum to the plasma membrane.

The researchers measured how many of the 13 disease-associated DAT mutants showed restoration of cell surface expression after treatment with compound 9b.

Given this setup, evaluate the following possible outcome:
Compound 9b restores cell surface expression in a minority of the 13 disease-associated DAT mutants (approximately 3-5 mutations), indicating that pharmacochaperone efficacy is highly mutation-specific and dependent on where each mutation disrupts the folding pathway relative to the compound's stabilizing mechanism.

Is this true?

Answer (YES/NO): NO